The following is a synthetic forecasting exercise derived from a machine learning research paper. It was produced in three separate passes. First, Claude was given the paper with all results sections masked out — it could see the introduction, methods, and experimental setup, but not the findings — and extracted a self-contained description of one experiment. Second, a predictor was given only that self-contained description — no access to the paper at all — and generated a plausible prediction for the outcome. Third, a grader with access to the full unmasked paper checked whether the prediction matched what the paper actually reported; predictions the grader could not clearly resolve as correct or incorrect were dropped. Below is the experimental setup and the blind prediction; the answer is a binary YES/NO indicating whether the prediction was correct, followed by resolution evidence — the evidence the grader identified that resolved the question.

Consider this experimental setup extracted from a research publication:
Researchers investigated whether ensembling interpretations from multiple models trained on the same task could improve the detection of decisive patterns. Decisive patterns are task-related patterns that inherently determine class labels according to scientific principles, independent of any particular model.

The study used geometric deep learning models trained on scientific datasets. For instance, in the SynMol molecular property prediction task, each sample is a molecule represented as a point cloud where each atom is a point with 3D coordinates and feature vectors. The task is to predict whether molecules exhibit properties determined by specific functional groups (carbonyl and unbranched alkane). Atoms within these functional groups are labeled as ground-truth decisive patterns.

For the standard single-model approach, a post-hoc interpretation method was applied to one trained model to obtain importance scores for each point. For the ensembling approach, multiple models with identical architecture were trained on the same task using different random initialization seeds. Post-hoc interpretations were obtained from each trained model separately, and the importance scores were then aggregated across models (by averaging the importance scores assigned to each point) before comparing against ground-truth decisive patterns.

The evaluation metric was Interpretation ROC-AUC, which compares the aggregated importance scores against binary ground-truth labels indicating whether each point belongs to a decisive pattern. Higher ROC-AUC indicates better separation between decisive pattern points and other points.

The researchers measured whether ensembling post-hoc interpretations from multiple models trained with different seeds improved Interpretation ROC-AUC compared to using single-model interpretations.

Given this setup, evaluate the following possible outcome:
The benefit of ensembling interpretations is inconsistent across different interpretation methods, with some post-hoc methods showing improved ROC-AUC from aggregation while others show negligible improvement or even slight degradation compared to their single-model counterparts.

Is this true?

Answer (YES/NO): NO